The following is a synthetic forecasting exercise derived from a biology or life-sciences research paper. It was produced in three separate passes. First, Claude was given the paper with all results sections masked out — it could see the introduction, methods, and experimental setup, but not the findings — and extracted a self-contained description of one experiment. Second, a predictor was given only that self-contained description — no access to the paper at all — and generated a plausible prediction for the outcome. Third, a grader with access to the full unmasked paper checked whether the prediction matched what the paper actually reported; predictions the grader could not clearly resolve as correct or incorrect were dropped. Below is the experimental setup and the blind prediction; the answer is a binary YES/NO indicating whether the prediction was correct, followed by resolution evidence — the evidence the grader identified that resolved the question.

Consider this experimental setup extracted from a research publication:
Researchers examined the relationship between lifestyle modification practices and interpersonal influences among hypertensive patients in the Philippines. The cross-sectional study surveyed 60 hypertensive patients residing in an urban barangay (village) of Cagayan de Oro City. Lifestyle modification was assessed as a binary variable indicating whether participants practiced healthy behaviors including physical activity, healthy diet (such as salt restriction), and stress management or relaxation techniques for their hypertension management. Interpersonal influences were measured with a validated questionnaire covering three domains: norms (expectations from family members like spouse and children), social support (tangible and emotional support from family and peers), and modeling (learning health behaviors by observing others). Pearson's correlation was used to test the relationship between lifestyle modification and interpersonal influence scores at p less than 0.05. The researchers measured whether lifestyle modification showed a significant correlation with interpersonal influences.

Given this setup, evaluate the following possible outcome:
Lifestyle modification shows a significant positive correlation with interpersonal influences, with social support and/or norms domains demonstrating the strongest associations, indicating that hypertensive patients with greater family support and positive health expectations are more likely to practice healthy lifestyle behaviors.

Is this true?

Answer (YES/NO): NO